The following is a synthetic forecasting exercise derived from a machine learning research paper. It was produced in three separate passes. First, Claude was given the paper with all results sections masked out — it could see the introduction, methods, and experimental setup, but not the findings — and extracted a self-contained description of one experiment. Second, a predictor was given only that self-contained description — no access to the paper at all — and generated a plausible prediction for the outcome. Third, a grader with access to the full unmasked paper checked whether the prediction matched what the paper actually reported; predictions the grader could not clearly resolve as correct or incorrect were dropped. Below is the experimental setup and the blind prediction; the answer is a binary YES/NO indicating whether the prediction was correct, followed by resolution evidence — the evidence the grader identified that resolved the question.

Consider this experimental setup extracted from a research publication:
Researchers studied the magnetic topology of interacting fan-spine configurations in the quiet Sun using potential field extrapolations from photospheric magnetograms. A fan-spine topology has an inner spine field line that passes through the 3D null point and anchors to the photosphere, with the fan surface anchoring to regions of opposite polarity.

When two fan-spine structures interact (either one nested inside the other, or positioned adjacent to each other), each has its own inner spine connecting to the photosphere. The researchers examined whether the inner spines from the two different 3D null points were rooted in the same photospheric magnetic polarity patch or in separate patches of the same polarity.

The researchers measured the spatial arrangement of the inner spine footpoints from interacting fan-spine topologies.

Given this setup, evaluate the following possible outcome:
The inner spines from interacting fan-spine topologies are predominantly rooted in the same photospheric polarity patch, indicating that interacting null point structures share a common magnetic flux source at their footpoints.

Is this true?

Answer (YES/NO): NO